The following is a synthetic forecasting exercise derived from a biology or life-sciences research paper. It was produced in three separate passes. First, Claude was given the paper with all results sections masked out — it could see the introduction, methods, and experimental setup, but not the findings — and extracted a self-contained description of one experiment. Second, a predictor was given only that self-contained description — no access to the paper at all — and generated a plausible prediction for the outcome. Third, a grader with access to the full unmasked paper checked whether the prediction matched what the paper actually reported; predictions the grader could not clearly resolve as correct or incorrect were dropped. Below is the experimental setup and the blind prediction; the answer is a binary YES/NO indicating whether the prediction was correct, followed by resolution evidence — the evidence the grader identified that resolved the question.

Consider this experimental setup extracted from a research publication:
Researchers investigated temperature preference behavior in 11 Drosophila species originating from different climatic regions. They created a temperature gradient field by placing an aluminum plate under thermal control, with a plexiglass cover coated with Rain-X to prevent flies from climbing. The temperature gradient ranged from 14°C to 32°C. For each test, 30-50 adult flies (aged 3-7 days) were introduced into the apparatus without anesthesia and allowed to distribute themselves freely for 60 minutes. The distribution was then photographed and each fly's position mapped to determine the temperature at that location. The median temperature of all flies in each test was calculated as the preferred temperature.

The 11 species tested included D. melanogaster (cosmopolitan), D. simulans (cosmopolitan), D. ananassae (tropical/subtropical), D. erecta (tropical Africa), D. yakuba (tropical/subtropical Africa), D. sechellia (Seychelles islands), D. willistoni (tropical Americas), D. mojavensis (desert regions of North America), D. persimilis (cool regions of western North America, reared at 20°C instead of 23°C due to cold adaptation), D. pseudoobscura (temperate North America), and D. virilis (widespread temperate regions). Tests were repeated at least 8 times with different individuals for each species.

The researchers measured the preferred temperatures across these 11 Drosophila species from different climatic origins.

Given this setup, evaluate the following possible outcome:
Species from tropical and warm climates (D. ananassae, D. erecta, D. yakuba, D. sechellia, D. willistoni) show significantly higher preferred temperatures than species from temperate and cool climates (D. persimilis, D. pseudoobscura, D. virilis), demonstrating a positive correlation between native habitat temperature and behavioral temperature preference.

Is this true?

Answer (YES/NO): NO